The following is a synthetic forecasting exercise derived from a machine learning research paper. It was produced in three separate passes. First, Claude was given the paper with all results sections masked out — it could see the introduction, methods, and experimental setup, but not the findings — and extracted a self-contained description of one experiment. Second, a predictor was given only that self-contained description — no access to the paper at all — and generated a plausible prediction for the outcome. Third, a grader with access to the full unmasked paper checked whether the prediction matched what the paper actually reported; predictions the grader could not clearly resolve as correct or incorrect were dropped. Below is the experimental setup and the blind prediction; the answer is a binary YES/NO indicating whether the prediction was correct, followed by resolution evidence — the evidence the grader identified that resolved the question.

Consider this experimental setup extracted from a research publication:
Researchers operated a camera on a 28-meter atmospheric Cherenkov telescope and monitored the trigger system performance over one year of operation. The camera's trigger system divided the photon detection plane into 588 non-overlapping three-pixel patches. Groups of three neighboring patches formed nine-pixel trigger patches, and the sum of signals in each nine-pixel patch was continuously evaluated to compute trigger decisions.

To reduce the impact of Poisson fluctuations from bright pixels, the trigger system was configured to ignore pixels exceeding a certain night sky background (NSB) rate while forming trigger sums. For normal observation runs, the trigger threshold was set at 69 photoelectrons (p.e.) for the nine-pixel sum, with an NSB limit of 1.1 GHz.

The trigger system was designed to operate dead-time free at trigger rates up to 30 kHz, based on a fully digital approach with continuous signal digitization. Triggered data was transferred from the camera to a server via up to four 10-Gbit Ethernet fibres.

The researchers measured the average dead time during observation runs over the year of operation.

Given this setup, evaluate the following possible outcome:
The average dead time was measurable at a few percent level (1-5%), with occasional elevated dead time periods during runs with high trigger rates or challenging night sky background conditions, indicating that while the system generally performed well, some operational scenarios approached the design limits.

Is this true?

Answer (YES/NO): NO